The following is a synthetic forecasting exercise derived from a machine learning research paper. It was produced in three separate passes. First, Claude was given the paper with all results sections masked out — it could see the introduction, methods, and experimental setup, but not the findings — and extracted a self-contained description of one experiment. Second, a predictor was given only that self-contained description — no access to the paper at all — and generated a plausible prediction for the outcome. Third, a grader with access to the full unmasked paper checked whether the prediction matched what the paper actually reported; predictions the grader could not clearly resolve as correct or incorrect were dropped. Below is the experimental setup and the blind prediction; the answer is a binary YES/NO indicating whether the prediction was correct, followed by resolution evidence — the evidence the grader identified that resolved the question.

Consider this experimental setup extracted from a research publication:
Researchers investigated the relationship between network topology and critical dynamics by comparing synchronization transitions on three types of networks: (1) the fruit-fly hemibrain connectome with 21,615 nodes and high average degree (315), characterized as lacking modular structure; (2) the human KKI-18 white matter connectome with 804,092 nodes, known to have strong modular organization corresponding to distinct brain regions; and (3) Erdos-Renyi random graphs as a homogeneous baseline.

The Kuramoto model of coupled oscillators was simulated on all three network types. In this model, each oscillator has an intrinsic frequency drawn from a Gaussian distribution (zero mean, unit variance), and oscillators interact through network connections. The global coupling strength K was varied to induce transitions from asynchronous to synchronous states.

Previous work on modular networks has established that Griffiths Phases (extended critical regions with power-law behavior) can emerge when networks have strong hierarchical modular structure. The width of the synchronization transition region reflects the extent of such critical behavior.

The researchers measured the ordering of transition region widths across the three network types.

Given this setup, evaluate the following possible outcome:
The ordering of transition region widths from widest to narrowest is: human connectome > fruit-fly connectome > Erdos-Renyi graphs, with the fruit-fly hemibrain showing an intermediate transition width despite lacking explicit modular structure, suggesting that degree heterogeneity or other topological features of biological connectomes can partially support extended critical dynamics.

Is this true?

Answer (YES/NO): NO